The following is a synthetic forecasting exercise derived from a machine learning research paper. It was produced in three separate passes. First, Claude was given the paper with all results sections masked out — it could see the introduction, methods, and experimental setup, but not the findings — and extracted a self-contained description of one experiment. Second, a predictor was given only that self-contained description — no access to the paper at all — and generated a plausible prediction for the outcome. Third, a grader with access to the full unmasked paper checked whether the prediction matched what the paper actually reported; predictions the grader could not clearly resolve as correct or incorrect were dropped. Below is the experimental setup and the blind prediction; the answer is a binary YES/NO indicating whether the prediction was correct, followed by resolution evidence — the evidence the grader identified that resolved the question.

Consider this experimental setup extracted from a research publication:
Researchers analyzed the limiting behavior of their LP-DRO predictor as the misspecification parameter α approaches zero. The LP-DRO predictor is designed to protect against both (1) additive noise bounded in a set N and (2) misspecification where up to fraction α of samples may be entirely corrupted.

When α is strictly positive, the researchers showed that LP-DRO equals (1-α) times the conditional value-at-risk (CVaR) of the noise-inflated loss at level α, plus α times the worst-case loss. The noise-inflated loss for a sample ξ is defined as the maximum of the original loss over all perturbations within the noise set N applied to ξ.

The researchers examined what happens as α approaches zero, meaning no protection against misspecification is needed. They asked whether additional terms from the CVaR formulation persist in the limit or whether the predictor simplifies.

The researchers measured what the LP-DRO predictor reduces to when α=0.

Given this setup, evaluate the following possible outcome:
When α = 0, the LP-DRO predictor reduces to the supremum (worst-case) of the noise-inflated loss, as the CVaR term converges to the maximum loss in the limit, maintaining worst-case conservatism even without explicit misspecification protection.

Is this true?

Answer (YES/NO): NO